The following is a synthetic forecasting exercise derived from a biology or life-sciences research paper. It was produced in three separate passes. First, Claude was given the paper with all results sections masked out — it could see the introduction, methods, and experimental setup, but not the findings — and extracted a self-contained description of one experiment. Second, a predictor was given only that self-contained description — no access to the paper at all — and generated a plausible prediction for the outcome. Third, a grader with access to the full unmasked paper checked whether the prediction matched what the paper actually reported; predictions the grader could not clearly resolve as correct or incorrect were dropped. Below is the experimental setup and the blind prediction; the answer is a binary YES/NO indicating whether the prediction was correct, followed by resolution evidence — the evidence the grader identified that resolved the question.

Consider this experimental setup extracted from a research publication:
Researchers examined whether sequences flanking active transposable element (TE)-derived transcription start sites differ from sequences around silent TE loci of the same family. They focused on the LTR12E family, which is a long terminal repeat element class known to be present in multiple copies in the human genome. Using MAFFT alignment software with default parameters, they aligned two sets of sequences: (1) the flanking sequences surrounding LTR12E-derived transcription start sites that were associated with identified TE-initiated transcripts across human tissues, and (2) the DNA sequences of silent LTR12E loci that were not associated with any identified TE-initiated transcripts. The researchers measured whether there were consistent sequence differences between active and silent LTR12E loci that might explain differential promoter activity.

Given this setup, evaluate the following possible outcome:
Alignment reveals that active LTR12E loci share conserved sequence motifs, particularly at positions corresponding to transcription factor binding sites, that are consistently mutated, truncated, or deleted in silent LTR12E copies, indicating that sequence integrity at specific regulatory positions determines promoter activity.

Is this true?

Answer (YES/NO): YES